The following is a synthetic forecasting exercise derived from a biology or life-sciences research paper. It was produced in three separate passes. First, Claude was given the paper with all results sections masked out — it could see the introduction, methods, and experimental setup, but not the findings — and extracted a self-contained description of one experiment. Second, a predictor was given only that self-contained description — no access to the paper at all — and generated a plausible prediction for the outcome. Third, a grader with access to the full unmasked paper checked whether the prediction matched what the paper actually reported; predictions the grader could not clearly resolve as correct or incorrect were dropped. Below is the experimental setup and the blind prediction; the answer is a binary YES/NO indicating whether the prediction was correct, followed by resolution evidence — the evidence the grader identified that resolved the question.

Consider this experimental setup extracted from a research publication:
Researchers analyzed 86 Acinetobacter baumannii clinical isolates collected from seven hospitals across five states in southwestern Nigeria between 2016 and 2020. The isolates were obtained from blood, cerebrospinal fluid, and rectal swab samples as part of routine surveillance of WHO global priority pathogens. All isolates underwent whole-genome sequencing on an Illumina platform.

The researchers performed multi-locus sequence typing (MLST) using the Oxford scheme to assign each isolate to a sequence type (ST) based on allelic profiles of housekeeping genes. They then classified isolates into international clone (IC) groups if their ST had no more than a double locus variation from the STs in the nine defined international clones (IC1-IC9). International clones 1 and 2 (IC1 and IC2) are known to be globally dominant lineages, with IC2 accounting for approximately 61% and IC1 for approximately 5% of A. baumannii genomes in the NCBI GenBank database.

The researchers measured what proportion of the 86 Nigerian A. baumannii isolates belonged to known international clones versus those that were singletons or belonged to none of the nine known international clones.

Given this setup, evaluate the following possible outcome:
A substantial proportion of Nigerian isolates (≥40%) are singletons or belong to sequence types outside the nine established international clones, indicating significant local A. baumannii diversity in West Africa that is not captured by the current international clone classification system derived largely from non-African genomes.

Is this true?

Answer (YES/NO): YES